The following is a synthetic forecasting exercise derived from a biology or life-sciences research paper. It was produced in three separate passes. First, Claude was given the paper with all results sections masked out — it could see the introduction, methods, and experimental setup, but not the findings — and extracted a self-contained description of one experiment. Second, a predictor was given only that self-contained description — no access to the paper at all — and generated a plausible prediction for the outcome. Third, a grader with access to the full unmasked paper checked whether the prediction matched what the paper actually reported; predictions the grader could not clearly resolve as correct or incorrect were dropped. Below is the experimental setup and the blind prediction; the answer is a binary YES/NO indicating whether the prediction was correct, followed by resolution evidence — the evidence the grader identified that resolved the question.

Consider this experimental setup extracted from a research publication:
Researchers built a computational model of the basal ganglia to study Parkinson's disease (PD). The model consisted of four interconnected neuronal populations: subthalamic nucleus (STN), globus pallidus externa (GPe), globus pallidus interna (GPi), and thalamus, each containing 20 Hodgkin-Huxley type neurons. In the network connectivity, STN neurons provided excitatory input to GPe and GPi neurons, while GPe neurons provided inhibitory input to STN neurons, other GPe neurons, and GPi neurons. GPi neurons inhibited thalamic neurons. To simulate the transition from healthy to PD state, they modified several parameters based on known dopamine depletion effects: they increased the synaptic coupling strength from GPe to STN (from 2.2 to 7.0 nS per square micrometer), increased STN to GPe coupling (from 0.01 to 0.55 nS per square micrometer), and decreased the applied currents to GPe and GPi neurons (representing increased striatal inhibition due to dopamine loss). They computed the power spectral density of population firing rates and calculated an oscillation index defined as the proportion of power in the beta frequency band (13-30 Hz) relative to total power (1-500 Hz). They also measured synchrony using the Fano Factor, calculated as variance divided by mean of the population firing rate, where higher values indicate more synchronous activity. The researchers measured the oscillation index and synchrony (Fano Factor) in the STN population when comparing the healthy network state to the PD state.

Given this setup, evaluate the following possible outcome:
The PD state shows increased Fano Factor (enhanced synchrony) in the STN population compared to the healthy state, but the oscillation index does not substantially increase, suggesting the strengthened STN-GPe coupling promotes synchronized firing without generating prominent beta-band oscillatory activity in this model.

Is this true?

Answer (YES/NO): NO